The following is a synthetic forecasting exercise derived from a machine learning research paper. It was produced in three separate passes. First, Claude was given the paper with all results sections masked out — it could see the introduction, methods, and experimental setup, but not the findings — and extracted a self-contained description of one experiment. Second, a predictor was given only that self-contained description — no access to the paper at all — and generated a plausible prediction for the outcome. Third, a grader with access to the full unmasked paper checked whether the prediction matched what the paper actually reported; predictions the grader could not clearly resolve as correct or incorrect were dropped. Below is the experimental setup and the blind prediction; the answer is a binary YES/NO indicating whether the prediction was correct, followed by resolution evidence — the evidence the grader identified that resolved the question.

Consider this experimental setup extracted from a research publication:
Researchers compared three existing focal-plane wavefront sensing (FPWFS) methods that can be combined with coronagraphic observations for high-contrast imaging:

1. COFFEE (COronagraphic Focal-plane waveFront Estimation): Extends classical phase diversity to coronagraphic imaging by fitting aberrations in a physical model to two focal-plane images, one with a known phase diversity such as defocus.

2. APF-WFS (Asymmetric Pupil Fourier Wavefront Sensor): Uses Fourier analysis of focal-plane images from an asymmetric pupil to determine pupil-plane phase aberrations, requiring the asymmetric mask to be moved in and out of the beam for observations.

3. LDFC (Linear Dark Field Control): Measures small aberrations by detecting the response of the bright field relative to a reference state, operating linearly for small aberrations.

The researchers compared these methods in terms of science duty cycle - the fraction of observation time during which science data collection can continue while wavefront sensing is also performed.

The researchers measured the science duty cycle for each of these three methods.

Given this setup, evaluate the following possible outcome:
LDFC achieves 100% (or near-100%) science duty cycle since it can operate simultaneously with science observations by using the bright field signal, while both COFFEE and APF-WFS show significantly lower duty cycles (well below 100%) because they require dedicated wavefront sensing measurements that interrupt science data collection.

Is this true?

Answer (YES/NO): YES